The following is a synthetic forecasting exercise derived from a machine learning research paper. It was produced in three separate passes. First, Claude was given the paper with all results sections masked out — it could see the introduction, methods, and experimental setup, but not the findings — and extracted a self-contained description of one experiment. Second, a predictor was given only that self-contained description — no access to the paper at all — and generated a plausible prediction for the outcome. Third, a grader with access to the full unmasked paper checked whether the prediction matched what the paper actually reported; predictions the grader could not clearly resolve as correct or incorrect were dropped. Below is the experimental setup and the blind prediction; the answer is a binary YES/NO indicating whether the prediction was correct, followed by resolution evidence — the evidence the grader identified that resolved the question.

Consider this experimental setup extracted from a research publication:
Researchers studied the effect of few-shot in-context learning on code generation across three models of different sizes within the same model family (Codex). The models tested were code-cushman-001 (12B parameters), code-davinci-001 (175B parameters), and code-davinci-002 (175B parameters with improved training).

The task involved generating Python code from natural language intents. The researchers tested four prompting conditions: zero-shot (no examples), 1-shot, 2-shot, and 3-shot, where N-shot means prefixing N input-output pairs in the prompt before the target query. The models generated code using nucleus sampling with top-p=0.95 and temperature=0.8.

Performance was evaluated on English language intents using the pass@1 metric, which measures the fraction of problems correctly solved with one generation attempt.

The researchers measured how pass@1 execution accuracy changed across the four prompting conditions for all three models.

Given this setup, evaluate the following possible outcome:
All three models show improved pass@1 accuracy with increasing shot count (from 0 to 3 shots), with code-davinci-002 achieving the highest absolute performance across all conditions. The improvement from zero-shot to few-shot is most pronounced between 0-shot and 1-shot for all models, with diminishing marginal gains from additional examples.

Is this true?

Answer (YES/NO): NO